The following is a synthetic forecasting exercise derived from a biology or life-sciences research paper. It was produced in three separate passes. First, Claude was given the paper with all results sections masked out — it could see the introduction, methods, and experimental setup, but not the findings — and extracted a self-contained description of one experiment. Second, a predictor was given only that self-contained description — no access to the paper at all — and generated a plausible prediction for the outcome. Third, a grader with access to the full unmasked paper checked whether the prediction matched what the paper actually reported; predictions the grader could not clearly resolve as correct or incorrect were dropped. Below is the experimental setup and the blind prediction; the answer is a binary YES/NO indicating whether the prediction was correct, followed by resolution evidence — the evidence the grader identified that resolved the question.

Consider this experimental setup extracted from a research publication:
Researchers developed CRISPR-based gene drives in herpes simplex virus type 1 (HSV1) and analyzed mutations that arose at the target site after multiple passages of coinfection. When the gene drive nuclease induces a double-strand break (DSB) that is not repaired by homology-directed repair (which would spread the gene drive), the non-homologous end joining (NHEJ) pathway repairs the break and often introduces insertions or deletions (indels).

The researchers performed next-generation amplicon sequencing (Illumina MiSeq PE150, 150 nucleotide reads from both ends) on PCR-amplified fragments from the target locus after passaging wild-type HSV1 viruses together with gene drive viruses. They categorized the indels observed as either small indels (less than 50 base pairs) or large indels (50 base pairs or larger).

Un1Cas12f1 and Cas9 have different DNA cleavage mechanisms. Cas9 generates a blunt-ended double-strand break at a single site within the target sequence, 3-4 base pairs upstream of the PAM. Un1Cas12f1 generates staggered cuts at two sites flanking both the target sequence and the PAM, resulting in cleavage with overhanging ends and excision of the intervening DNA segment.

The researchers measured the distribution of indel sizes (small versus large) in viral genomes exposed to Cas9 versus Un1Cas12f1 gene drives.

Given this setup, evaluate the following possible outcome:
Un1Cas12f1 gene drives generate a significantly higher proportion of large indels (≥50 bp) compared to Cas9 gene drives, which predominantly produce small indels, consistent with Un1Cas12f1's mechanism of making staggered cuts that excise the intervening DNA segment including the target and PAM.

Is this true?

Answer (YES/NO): NO